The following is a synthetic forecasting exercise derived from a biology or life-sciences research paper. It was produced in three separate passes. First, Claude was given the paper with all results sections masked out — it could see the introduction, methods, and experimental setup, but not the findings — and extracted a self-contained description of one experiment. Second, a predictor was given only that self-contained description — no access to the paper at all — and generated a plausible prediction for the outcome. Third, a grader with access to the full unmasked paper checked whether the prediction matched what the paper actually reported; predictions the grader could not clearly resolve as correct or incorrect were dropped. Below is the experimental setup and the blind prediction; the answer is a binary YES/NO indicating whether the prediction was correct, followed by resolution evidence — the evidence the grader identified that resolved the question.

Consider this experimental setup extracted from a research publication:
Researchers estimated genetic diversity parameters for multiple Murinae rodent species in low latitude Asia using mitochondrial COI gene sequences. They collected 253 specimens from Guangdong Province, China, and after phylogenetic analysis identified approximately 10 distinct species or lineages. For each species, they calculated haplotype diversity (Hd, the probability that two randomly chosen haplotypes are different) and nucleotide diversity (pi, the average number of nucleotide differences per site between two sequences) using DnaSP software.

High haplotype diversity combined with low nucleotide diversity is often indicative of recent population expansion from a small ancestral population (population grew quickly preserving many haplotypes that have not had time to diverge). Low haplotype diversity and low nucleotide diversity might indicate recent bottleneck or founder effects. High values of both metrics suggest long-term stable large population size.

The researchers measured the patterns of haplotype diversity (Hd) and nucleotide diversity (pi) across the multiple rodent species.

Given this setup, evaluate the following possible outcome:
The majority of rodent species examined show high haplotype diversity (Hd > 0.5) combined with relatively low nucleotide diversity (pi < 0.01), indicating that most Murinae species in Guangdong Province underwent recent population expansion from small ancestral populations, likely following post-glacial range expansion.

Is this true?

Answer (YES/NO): NO